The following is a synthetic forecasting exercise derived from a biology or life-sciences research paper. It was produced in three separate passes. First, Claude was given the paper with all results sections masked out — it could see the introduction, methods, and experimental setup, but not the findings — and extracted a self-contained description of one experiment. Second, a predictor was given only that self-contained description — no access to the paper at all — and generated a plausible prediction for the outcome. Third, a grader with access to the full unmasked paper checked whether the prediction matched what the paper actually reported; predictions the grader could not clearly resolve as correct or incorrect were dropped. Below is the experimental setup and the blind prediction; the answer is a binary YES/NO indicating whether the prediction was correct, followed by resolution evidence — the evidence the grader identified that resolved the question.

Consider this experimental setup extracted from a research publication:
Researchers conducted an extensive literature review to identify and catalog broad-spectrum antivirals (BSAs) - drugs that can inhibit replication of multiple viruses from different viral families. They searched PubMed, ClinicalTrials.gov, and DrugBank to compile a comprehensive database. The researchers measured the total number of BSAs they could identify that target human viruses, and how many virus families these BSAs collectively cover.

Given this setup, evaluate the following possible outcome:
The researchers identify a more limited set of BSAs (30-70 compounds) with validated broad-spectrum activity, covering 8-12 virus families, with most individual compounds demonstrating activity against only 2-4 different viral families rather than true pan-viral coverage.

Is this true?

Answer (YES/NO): NO